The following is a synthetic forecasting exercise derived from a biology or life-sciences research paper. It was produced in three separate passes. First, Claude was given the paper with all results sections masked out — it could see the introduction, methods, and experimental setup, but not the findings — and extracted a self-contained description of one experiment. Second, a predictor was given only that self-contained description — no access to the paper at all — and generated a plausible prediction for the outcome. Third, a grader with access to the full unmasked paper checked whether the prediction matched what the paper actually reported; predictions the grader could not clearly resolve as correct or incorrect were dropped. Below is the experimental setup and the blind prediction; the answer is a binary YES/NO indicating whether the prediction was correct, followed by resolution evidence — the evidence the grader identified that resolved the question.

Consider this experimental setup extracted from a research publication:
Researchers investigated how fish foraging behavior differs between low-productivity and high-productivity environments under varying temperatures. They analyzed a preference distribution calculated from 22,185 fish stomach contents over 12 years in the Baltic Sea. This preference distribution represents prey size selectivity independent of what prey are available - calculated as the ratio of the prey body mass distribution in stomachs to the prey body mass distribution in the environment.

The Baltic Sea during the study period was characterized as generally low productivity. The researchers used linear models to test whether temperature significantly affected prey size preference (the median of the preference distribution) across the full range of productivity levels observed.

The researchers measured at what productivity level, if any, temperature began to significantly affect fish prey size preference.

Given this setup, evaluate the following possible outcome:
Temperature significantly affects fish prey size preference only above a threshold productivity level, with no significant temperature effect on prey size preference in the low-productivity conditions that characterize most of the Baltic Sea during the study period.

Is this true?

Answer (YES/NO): YES